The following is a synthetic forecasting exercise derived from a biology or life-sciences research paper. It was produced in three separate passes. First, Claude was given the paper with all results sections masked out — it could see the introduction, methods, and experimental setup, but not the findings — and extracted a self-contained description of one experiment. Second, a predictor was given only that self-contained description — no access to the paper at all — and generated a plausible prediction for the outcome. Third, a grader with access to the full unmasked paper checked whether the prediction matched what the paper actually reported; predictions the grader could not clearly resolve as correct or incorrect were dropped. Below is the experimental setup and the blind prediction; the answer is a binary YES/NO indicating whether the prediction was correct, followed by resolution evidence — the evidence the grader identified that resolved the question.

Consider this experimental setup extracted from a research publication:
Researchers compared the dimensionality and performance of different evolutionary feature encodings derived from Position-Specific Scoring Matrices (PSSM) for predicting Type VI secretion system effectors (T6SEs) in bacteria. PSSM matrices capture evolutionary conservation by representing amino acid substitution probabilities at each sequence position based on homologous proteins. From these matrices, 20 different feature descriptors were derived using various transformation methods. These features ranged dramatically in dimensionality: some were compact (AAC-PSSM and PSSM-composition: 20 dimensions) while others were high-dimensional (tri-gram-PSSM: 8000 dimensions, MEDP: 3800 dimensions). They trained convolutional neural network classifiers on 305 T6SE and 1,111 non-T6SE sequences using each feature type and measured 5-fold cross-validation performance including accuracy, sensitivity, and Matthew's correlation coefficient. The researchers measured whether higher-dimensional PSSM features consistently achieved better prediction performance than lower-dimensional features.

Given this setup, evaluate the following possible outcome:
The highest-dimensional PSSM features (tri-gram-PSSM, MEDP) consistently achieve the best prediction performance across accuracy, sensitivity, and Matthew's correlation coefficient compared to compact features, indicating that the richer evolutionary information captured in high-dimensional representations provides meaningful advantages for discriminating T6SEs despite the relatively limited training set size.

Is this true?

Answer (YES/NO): NO